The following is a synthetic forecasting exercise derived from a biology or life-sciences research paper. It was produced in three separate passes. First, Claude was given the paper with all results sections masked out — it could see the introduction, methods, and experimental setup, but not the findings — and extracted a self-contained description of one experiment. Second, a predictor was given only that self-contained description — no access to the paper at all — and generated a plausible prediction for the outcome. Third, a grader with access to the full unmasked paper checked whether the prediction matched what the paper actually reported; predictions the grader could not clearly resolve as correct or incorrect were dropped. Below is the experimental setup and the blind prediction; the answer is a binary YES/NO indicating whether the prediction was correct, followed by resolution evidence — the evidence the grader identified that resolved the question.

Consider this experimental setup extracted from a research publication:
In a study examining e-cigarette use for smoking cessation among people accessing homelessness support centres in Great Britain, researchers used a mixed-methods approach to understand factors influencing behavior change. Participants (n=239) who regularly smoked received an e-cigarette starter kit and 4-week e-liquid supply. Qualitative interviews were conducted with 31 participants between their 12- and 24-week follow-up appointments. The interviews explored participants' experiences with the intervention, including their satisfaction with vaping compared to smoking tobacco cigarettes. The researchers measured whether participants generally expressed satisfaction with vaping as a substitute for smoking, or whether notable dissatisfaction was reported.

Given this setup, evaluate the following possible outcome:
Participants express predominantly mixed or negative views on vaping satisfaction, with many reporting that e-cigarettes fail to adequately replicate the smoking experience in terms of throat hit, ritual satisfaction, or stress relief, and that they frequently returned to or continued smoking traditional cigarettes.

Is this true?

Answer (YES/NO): YES